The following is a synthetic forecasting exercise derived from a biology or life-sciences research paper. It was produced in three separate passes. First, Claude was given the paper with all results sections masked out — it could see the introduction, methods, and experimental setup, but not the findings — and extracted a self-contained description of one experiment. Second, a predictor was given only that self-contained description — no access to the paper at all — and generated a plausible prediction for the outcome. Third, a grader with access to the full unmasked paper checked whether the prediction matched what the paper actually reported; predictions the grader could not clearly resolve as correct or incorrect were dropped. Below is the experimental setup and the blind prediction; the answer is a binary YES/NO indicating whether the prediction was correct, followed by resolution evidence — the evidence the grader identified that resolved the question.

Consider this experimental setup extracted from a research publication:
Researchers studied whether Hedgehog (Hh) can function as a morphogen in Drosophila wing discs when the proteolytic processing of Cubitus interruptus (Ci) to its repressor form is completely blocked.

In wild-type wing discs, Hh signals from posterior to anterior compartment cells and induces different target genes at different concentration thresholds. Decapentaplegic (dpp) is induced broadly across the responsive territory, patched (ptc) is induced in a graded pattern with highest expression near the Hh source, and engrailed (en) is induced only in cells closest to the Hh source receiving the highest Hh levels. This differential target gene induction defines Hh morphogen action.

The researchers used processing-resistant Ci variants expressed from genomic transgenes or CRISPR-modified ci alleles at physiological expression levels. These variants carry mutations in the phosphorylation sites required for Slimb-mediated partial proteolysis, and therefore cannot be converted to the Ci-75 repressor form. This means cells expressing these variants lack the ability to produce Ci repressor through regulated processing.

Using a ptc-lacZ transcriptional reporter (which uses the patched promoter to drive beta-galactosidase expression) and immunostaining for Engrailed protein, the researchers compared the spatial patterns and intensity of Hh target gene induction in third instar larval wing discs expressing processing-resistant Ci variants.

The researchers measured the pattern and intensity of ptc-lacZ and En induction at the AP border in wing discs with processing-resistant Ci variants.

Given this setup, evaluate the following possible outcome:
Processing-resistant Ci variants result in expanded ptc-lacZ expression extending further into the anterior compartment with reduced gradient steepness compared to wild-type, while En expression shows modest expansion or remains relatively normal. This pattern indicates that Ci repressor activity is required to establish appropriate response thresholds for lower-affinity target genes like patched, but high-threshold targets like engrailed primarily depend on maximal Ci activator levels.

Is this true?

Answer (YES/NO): NO